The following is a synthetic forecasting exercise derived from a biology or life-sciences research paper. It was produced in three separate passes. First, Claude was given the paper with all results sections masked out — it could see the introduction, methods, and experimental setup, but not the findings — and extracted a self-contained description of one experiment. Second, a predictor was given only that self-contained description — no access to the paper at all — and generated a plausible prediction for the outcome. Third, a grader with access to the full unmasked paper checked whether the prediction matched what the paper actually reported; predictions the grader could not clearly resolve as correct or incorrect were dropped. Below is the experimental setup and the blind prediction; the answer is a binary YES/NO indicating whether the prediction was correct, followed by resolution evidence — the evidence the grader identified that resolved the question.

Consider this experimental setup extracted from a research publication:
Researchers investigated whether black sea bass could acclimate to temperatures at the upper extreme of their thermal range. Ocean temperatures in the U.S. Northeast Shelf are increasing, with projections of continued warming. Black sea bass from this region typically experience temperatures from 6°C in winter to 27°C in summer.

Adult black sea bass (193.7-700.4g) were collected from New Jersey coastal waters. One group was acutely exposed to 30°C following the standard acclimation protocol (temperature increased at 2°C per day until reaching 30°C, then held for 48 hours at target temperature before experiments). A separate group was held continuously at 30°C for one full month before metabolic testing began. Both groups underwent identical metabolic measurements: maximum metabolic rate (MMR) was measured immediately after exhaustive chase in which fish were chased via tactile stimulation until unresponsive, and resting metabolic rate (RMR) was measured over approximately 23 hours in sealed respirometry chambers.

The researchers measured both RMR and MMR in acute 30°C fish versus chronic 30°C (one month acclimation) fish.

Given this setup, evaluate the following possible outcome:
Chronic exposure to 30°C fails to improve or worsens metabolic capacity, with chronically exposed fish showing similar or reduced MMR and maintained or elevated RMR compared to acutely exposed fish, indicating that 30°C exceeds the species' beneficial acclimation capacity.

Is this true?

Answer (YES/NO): YES